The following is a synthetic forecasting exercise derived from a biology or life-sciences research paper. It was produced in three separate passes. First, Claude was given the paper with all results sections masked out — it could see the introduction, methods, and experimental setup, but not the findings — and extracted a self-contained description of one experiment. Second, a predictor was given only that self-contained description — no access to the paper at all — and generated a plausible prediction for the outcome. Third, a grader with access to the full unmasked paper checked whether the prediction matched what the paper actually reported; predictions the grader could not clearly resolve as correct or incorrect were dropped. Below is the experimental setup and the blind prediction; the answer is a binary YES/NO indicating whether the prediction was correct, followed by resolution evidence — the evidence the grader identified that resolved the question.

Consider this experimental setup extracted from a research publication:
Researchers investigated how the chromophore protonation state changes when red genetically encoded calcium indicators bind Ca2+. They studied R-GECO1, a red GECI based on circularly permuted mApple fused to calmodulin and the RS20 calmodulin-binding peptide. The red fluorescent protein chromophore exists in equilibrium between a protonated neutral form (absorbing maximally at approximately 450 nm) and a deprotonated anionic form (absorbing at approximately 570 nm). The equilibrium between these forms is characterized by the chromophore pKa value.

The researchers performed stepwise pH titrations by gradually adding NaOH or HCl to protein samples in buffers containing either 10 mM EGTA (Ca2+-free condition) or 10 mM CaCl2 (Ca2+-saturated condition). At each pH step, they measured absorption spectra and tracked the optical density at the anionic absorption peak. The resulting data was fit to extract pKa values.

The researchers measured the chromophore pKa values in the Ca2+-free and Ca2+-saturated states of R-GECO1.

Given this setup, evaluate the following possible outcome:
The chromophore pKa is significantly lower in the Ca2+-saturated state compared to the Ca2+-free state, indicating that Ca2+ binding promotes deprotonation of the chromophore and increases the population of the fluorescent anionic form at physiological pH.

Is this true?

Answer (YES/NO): YES